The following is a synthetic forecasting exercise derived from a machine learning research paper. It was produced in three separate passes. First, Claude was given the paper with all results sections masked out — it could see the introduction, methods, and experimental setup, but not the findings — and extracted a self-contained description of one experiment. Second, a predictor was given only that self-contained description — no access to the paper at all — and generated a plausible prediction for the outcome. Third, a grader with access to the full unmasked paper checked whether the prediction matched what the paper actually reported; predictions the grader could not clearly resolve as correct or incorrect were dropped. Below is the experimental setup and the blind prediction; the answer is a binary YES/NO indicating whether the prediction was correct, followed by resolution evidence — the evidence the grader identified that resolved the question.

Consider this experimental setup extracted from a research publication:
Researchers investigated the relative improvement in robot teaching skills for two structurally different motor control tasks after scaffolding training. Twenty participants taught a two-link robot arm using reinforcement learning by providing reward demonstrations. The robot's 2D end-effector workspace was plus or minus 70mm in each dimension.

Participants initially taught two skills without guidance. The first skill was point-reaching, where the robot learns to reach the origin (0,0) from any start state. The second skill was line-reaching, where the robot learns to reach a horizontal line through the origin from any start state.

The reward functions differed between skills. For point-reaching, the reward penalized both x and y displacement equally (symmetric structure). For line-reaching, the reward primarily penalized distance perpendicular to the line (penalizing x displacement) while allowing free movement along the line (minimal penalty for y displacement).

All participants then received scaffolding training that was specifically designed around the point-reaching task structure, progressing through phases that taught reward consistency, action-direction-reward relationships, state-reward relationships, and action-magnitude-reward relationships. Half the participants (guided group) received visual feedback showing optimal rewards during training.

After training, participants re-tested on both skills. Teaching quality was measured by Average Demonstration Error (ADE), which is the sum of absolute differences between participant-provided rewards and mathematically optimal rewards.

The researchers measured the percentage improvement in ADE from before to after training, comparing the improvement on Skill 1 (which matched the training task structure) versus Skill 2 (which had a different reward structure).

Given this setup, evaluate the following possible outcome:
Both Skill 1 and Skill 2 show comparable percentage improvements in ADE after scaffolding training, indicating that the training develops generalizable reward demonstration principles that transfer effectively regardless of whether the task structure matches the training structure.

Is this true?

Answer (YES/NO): NO